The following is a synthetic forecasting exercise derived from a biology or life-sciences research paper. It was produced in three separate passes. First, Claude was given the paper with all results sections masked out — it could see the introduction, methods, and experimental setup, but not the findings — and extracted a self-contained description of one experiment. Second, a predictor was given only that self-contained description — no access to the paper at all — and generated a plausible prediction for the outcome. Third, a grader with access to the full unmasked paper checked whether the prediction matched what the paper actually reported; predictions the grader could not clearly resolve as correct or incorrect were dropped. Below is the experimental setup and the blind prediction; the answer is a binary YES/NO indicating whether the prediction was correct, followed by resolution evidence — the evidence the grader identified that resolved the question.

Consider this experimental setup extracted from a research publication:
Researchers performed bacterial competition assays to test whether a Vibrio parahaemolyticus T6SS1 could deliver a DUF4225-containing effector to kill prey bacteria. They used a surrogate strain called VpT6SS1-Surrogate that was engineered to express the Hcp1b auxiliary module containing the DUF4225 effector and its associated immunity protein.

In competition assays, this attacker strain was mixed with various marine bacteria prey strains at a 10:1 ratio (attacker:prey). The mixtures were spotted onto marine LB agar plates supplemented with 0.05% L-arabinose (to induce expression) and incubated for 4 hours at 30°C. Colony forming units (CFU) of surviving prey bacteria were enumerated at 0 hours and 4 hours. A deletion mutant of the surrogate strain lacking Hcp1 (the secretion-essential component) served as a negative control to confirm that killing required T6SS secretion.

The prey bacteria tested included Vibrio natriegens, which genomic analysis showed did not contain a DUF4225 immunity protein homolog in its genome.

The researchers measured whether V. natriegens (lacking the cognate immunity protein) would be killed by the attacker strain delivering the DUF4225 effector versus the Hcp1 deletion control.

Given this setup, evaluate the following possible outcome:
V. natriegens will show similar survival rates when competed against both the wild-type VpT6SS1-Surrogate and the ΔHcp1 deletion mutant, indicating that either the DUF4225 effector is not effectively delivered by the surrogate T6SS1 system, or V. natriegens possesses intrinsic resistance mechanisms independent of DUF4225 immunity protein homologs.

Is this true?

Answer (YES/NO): NO